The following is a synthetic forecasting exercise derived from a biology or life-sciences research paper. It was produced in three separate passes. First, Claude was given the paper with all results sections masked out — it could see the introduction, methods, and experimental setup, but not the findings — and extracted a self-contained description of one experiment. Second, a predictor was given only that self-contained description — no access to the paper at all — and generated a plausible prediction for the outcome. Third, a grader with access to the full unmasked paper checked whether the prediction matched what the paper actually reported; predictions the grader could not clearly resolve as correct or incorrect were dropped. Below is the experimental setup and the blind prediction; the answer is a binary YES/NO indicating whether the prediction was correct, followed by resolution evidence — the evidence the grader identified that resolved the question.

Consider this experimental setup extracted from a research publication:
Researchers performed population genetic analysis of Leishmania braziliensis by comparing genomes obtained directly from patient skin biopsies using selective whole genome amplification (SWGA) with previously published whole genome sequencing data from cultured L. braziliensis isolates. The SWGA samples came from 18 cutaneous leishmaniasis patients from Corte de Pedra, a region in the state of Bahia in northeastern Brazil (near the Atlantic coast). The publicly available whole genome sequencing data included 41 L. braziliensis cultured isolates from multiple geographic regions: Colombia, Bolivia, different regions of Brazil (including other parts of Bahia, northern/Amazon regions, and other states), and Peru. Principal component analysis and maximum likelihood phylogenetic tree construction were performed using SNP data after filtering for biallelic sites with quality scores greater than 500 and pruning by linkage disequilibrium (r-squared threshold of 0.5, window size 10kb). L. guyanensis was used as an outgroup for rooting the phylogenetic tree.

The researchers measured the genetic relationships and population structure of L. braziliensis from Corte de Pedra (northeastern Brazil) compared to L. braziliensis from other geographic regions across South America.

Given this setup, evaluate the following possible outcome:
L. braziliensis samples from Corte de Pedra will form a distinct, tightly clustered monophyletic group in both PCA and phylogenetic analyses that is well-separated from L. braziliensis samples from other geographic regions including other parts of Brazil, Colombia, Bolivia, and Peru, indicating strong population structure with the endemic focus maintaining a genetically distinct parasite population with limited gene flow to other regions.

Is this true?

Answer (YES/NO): NO